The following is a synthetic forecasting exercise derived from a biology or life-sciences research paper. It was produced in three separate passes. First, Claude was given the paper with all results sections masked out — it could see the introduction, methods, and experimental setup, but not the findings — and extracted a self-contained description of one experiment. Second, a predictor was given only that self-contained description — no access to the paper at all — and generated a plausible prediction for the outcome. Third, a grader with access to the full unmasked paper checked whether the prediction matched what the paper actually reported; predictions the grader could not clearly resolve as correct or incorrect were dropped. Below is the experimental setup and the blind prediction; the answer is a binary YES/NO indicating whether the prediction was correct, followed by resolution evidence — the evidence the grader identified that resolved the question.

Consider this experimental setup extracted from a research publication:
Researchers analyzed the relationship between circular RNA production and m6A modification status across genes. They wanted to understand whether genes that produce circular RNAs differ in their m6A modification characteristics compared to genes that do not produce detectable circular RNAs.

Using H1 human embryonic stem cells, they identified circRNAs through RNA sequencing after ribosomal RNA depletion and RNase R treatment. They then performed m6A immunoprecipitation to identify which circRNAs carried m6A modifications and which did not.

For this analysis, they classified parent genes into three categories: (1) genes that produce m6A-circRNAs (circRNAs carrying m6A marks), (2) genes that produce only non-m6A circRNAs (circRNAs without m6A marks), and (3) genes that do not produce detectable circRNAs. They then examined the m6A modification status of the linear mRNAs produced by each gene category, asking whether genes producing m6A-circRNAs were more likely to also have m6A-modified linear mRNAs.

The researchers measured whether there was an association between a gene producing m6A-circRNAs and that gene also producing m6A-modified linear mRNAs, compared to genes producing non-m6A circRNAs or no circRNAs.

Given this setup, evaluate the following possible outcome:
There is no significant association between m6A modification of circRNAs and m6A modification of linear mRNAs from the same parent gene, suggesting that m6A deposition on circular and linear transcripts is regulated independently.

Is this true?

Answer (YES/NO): NO